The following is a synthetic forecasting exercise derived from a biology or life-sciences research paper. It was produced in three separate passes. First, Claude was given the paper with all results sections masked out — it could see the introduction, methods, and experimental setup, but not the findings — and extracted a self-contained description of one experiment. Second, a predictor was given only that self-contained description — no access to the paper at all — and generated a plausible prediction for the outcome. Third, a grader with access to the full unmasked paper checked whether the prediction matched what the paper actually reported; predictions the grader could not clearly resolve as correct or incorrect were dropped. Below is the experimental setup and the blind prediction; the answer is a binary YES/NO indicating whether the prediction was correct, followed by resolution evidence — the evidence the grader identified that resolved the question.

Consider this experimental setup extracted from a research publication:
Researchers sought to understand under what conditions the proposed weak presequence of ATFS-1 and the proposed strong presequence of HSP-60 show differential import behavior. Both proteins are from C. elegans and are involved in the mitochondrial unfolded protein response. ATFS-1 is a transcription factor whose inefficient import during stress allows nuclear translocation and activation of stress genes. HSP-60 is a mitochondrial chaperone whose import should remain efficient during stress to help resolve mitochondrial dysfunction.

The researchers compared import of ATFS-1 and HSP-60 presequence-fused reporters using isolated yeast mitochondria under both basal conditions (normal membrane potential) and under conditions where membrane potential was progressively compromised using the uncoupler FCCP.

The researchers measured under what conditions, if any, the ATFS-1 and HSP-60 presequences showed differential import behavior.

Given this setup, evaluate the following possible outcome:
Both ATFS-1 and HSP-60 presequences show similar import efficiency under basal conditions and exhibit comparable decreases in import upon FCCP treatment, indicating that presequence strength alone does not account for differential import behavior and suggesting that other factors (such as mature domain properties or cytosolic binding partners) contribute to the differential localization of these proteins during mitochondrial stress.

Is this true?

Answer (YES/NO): NO